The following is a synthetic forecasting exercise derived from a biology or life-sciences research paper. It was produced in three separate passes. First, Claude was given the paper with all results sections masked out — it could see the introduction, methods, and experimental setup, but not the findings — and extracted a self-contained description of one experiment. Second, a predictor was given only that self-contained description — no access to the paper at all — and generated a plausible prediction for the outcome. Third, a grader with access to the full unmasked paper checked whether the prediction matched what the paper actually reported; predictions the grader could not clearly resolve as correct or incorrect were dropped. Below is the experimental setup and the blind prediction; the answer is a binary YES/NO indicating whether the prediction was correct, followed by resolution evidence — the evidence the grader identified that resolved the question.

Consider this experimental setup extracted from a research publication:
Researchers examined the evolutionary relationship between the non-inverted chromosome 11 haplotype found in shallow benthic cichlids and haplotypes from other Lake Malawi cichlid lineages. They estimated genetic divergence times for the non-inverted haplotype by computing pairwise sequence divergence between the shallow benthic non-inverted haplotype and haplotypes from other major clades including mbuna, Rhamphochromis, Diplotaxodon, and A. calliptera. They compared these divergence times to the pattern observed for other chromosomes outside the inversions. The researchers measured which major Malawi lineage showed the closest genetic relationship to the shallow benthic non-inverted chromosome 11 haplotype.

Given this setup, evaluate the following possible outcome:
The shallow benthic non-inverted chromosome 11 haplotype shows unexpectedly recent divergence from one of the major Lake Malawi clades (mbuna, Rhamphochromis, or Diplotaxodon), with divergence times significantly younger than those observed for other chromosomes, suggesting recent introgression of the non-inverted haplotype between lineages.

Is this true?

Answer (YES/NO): NO